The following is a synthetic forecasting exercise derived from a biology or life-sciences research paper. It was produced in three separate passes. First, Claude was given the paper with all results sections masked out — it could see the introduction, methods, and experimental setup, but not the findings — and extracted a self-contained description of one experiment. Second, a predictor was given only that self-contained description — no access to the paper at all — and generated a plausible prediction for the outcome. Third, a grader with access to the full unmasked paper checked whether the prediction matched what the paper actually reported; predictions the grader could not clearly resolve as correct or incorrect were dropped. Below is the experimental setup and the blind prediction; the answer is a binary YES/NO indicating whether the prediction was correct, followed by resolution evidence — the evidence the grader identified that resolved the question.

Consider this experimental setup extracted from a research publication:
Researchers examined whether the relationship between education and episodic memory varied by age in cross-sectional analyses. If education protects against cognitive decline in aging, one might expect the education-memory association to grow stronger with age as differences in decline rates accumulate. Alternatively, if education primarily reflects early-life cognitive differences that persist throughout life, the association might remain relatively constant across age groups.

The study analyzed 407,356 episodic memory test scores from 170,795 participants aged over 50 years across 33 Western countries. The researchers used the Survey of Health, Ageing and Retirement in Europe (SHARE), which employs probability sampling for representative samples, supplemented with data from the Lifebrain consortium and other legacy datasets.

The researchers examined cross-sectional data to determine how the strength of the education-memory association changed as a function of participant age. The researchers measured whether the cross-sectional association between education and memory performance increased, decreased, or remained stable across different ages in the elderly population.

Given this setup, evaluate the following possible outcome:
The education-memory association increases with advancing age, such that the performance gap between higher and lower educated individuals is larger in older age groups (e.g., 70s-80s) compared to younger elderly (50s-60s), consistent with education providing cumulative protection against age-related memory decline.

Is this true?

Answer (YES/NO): NO